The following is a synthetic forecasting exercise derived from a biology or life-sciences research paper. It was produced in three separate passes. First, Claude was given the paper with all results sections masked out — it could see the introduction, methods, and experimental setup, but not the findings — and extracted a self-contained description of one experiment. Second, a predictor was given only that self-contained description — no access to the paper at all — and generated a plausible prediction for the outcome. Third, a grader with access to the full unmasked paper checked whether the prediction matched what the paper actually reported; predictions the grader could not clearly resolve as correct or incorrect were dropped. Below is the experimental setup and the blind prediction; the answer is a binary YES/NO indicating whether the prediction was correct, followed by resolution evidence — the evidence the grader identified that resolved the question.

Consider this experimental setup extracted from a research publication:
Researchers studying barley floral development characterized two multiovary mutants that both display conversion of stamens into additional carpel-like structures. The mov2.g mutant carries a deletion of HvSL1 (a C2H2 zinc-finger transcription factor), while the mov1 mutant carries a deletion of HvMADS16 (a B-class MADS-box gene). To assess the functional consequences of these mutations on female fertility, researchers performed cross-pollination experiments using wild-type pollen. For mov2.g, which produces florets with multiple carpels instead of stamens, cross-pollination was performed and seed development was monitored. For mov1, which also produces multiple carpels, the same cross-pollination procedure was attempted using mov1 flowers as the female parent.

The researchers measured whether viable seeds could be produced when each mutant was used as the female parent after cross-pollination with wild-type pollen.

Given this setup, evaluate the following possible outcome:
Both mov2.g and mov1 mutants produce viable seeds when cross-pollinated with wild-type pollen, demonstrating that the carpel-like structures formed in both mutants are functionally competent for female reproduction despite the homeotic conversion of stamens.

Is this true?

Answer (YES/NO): NO